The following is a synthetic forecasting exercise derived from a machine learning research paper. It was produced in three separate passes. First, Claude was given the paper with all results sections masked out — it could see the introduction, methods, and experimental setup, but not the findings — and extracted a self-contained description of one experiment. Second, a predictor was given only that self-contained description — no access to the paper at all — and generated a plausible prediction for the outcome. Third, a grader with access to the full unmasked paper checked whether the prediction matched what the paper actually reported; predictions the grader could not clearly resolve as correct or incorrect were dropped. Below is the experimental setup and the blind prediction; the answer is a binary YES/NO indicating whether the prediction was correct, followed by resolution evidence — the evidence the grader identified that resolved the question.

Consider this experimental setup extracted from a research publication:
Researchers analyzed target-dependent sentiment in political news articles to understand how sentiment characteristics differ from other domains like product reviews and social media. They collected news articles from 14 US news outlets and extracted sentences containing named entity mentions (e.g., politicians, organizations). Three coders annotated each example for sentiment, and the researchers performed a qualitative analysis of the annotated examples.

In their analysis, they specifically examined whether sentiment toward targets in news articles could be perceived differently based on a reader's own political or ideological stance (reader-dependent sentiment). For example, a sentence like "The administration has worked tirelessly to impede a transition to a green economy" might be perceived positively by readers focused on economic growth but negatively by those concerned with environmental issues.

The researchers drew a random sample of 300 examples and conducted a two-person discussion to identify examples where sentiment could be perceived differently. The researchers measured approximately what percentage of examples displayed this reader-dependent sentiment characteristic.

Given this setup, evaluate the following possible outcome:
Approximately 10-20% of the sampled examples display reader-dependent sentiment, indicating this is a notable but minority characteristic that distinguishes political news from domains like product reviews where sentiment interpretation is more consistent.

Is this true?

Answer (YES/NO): NO